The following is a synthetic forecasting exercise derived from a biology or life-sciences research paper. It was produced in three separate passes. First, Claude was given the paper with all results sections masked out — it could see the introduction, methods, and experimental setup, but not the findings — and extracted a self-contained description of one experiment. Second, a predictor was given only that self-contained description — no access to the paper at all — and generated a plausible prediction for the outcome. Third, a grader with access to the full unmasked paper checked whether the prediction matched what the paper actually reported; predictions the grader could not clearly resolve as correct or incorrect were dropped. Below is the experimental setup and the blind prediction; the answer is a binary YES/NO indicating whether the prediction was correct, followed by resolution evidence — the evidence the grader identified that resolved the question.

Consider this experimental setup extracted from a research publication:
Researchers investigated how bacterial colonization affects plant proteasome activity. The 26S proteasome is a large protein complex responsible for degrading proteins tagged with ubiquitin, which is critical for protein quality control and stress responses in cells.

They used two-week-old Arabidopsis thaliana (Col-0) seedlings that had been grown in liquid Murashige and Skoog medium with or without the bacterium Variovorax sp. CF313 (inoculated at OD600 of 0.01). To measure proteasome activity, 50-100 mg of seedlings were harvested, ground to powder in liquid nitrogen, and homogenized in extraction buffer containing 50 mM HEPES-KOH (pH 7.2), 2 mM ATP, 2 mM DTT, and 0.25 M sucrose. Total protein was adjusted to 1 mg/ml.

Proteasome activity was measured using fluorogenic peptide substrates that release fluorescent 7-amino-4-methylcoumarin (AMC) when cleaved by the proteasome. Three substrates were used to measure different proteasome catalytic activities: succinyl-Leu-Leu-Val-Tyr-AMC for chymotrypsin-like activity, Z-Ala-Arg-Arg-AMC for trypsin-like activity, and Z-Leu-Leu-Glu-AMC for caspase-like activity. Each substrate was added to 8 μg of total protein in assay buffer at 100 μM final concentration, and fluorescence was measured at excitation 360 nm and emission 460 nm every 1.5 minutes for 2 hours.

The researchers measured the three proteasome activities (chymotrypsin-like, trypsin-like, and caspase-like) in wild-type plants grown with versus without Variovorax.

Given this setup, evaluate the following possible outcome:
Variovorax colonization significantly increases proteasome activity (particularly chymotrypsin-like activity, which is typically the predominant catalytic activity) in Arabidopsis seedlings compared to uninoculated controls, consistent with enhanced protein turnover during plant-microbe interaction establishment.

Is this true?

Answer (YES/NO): NO